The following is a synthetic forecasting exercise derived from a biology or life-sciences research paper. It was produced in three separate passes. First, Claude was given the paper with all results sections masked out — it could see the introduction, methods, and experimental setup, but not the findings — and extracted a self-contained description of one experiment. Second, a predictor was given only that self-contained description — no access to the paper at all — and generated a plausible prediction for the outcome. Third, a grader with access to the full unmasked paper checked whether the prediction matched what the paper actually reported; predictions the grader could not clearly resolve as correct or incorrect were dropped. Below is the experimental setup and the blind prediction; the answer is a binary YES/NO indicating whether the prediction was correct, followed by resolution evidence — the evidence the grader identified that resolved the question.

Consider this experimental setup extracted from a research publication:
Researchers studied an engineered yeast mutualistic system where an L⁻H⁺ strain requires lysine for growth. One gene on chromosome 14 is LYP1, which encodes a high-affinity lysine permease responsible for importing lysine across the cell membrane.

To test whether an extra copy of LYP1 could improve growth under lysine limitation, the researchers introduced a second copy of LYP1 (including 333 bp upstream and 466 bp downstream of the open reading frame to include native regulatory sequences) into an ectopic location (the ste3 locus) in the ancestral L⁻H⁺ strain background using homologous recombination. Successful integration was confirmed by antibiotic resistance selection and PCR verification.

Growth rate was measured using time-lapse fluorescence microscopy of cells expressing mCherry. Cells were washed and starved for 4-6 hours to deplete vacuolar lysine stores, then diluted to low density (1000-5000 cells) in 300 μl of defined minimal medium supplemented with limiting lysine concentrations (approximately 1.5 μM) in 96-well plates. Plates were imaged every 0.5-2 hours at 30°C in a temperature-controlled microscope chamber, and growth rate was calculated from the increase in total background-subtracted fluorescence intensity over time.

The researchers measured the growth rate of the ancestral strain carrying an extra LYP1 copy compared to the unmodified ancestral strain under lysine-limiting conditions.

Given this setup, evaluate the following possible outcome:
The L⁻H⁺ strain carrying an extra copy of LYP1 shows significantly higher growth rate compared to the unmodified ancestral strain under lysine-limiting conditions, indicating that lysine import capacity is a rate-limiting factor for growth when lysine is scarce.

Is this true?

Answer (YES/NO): YES